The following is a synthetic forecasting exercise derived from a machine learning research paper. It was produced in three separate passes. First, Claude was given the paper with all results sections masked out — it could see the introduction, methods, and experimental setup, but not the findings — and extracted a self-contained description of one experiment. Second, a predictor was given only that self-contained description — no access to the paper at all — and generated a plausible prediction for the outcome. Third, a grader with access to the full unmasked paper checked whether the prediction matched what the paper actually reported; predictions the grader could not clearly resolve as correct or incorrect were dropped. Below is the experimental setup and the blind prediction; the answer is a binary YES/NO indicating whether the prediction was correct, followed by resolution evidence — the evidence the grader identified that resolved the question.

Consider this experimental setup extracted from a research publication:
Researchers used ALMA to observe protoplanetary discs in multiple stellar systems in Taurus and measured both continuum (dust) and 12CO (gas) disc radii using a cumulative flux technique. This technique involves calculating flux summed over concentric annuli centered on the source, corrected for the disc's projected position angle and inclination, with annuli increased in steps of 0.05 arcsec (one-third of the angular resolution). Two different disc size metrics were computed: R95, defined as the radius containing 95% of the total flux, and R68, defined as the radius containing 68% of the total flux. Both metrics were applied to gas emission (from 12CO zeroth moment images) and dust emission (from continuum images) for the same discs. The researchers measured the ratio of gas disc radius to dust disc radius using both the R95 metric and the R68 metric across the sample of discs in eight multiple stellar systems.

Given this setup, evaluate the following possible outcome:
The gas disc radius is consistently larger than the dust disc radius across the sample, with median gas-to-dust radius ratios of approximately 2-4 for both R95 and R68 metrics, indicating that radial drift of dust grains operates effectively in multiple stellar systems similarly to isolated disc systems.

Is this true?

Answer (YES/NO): NO